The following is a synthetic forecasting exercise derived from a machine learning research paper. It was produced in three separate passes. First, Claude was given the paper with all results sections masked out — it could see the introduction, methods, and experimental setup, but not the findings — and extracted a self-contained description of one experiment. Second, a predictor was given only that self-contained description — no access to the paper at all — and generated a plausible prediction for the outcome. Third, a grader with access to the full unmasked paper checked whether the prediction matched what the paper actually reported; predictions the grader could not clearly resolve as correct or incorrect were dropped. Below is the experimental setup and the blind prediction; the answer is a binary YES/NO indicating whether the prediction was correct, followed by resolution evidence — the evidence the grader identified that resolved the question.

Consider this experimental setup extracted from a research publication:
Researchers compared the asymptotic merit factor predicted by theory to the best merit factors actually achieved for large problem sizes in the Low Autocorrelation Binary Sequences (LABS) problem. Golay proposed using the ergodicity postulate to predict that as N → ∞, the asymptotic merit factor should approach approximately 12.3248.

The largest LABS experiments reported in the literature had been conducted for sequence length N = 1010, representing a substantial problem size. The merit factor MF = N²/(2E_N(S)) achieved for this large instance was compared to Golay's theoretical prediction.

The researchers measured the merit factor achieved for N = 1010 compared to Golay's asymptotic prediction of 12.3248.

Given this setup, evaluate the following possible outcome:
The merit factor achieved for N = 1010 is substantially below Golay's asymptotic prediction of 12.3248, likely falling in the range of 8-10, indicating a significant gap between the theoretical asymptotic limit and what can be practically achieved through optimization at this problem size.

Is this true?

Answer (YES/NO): NO